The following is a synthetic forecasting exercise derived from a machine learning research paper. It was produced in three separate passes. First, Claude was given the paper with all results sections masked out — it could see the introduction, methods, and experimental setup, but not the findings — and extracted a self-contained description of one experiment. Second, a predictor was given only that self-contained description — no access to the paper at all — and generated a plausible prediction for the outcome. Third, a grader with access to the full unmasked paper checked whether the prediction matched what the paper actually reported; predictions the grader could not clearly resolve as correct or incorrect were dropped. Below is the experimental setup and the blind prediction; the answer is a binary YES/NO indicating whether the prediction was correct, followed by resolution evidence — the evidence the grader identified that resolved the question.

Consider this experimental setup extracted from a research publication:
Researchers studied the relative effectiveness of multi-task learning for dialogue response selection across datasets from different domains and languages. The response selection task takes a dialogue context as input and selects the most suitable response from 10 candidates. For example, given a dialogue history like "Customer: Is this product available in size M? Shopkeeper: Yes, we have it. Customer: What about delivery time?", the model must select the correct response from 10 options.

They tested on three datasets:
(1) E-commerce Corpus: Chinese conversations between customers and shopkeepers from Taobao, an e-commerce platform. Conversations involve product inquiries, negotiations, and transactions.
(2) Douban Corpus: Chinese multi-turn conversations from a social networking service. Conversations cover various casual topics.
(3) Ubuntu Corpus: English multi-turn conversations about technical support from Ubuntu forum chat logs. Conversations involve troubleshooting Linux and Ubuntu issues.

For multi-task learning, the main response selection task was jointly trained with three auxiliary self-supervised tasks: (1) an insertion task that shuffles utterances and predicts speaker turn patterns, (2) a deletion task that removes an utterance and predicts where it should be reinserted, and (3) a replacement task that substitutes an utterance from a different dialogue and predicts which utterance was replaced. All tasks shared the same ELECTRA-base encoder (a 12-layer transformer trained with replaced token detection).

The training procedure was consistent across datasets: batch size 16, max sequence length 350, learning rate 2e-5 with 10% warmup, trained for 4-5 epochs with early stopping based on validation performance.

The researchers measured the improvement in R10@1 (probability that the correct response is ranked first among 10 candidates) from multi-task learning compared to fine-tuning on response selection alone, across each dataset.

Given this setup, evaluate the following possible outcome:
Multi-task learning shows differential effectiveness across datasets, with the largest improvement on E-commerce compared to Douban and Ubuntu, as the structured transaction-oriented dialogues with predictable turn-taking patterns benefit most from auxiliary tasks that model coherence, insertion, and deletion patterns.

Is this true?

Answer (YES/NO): YES